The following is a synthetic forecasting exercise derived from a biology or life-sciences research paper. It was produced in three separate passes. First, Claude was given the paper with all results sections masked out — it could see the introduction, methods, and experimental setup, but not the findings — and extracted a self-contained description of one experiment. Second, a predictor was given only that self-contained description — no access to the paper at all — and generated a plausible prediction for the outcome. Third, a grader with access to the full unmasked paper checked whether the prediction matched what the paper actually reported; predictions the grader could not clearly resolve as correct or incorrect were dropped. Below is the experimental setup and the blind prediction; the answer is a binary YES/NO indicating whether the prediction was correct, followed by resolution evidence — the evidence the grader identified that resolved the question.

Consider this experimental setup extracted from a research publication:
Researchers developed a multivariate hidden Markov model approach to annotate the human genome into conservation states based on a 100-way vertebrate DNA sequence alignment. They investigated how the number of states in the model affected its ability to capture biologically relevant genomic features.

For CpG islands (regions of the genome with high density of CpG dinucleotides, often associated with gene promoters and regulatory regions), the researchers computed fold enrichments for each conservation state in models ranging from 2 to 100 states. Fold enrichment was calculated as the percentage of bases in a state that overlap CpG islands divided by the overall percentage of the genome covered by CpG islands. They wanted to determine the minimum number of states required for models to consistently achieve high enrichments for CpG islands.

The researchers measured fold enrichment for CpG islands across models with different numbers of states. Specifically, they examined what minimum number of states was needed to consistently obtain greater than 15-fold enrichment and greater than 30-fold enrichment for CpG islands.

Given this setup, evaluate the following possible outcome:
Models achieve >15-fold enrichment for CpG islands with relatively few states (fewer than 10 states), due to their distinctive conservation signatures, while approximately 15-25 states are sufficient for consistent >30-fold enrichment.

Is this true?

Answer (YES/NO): NO